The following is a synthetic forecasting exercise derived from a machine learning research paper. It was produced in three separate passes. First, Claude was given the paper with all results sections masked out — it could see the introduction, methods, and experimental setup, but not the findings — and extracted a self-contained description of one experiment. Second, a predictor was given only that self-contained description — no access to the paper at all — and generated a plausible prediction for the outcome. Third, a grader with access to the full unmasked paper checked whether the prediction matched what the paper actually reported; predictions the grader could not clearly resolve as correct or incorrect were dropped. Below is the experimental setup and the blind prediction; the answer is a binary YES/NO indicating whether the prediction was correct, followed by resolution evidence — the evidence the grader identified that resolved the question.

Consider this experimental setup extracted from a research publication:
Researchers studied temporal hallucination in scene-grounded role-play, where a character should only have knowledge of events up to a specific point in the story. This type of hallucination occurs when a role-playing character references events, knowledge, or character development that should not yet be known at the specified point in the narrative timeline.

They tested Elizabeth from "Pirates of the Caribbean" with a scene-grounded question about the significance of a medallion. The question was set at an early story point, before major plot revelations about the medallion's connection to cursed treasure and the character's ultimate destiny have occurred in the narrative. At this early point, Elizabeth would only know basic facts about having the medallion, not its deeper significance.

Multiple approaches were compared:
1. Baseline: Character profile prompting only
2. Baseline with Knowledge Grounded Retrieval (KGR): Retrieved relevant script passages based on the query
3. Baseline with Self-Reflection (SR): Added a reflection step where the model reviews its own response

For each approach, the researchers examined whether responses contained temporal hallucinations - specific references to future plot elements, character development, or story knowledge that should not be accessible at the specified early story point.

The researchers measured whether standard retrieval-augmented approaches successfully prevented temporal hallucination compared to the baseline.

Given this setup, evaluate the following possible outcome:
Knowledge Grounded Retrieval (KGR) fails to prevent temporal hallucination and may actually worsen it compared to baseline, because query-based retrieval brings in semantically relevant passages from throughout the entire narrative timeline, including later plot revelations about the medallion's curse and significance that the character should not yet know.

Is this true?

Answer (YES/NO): YES